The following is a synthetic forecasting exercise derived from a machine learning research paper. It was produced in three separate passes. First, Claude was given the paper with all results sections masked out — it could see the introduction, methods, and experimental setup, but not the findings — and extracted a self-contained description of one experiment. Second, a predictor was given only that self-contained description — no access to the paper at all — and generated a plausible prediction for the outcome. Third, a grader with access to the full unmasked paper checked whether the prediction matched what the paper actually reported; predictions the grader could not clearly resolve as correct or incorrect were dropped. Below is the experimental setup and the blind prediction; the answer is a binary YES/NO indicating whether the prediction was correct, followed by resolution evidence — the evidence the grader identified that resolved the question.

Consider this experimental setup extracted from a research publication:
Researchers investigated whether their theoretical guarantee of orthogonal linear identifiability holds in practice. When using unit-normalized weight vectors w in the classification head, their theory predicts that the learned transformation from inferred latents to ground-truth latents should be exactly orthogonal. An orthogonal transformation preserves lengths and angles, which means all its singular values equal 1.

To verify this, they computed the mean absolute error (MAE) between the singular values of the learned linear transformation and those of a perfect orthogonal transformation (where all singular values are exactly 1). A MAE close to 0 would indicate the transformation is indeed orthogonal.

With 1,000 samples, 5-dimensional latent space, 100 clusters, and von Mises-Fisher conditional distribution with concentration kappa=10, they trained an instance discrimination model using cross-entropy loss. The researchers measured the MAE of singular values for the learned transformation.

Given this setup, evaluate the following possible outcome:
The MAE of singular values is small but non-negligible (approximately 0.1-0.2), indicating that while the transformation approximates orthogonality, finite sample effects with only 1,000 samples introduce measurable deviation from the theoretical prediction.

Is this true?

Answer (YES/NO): NO